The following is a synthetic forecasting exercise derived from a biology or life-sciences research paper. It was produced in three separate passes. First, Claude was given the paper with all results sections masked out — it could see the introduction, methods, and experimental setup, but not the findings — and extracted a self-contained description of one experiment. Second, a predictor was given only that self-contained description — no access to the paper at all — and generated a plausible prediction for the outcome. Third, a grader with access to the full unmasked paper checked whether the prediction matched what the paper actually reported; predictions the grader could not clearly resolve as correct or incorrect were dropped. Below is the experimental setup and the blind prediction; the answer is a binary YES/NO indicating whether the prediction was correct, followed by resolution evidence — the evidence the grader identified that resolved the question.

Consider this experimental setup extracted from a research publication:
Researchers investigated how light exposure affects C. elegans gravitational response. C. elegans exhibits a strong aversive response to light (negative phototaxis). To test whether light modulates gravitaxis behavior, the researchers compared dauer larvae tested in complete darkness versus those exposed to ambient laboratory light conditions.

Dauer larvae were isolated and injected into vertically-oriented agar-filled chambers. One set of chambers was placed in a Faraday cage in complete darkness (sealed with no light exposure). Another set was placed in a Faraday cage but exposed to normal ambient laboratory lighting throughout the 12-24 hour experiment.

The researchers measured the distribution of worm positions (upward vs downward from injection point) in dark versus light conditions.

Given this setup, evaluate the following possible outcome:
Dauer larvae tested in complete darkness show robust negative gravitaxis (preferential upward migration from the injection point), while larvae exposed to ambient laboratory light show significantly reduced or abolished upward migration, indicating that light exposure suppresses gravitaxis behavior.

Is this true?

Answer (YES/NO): YES